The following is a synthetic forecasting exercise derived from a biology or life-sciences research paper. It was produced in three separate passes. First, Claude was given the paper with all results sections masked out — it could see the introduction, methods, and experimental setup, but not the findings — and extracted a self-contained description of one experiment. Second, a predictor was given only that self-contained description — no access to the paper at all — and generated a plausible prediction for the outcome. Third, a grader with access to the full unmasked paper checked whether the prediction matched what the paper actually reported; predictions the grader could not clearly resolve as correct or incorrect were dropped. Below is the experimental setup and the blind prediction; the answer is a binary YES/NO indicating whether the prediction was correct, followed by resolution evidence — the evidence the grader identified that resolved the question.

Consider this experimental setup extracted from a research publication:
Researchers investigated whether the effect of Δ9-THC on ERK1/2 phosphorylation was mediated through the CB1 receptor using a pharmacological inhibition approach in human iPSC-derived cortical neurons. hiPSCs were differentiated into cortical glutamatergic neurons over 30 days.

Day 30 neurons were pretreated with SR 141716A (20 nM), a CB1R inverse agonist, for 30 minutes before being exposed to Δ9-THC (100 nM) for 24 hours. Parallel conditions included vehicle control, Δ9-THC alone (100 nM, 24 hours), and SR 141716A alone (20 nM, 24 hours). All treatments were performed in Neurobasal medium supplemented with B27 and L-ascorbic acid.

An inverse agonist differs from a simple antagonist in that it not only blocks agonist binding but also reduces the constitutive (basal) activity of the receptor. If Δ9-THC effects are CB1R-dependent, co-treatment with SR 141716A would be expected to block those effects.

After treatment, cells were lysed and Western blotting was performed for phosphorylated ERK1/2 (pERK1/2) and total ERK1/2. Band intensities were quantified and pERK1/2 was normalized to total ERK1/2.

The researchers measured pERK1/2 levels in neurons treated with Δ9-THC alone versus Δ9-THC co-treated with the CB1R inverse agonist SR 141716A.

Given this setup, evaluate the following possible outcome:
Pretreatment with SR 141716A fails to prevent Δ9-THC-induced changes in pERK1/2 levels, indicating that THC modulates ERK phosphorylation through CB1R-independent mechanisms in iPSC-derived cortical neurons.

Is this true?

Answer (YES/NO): NO